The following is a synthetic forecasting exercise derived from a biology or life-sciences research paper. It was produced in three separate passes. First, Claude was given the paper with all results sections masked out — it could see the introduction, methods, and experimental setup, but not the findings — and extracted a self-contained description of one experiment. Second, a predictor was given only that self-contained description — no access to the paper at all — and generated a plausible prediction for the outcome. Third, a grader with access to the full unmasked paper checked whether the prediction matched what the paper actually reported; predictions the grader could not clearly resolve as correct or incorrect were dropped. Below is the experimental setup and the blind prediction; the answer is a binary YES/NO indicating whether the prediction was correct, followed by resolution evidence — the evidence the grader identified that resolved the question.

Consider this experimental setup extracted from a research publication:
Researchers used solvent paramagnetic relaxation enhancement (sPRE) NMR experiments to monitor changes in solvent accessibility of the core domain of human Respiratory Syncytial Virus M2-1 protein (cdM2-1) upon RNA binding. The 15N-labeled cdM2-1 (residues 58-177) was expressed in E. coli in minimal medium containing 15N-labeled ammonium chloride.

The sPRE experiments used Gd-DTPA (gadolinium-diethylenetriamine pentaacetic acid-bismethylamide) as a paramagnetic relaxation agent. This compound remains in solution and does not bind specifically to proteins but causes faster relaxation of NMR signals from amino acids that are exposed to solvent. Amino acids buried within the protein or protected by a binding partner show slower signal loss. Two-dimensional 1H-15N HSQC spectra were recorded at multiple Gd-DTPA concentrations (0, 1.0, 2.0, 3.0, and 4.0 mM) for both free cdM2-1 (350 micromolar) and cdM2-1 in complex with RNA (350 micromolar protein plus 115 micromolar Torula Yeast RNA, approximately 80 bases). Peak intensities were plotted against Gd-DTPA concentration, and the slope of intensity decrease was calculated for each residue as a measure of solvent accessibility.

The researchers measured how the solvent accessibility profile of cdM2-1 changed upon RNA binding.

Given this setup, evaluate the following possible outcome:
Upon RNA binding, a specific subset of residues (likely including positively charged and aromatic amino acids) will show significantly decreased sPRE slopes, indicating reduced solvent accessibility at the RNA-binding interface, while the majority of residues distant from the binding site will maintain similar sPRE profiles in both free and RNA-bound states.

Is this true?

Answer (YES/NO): NO